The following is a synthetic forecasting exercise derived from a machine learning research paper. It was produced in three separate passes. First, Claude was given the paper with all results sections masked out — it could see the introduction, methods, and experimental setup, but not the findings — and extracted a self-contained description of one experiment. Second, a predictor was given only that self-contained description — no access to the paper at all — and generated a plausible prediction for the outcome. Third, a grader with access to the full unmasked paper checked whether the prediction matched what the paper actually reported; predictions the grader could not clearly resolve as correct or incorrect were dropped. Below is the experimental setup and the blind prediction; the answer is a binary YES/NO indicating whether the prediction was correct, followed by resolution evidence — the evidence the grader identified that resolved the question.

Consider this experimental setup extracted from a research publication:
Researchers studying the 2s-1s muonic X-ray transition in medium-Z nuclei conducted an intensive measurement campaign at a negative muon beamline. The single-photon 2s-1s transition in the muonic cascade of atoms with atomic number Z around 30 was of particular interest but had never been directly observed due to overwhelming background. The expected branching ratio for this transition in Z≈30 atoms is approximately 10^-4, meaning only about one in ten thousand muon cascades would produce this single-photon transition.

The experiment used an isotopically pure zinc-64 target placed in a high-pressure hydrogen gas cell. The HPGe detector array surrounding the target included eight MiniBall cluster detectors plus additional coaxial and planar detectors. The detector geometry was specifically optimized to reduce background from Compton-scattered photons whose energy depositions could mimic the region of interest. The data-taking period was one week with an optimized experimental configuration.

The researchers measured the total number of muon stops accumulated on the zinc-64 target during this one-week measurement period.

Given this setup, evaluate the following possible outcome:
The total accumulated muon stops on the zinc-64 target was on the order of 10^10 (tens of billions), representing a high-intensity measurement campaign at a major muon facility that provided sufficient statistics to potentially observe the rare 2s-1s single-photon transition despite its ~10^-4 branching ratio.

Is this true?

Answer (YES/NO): NO